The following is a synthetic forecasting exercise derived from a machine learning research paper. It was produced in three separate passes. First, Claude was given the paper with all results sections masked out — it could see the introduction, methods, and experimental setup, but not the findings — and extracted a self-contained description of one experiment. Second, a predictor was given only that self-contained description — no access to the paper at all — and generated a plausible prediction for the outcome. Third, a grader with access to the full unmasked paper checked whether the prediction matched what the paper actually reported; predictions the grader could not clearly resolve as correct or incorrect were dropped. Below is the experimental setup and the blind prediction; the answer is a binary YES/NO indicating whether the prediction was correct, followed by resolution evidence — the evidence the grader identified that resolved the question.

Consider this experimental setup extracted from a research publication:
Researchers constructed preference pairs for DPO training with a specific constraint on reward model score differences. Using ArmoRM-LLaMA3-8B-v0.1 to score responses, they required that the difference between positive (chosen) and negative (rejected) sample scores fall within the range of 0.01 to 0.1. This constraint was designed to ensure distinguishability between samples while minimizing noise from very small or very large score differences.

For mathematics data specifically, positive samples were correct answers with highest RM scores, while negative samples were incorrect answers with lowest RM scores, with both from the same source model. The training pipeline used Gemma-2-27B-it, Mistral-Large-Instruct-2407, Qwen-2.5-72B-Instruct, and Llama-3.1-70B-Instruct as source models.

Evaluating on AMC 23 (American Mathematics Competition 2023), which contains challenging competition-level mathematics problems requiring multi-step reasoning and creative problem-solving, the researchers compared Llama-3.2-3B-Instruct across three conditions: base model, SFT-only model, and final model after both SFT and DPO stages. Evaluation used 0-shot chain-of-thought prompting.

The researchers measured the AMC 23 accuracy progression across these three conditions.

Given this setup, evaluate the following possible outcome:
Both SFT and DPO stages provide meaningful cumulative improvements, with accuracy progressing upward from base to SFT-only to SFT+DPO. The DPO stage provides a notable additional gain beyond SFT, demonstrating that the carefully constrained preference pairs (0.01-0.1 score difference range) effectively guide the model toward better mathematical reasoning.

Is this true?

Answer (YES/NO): NO